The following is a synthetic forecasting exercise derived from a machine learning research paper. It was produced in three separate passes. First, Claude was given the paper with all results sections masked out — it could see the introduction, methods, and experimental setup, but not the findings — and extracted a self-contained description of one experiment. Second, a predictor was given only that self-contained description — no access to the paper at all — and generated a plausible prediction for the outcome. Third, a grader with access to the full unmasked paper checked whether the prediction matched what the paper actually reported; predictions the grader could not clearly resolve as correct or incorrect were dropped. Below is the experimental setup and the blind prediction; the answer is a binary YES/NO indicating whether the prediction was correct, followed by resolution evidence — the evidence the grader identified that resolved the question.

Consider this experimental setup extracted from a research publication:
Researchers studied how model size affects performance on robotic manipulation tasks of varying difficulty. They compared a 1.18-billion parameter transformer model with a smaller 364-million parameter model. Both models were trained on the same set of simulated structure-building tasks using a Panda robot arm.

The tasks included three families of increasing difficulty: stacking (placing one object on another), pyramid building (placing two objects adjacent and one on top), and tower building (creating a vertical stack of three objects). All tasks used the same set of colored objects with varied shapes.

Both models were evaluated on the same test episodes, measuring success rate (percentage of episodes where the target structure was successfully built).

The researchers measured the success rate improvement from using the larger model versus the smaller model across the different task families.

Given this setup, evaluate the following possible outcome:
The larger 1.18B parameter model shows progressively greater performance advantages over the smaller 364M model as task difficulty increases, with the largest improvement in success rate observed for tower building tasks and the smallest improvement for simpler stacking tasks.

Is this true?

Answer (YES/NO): YES